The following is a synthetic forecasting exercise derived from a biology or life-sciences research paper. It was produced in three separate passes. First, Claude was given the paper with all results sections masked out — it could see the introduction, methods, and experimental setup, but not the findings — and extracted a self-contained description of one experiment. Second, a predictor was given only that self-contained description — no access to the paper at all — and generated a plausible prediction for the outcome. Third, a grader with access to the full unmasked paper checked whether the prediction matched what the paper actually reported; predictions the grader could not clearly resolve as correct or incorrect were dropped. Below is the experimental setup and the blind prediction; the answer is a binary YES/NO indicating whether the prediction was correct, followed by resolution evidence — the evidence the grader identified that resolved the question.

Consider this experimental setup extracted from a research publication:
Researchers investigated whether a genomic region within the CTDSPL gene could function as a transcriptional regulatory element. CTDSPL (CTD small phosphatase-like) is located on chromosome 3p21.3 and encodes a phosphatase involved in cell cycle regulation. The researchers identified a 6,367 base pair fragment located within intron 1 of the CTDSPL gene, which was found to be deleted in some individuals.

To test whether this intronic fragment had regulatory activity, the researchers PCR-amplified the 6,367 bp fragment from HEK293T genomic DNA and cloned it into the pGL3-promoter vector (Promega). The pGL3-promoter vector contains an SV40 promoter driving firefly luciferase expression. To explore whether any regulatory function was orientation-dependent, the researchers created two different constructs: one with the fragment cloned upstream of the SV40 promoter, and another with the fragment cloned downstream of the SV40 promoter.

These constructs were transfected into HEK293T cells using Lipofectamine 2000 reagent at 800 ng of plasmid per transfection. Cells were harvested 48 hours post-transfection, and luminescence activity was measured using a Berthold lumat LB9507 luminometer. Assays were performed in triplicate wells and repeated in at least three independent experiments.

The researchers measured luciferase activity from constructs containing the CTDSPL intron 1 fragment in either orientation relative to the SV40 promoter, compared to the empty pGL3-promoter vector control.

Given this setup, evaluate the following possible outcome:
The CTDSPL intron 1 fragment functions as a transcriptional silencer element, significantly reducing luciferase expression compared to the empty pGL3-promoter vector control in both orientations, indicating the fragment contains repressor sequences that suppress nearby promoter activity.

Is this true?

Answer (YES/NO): NO